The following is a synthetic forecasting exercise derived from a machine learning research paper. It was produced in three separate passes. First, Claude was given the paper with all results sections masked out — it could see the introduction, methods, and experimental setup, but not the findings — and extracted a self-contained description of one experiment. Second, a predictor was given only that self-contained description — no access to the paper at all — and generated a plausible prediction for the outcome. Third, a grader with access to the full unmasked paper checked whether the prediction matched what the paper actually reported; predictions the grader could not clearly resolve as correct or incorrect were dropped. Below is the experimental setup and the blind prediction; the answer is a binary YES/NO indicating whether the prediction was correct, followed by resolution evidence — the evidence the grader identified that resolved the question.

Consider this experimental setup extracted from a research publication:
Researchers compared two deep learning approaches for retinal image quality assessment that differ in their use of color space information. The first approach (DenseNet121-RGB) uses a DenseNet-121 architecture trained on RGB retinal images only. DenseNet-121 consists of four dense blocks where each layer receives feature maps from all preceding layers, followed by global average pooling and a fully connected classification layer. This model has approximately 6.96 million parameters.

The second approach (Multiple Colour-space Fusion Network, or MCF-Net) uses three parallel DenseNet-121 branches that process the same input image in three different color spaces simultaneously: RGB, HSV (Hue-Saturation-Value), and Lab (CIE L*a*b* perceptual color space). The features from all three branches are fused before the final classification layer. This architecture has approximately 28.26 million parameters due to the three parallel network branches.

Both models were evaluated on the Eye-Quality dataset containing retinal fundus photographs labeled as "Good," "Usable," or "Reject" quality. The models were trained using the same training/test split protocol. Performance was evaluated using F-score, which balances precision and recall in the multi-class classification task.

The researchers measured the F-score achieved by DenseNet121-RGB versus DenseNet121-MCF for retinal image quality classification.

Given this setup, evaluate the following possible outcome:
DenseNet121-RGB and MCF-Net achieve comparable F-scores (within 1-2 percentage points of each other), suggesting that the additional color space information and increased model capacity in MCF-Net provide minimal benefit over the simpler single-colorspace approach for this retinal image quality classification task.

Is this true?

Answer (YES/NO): NO